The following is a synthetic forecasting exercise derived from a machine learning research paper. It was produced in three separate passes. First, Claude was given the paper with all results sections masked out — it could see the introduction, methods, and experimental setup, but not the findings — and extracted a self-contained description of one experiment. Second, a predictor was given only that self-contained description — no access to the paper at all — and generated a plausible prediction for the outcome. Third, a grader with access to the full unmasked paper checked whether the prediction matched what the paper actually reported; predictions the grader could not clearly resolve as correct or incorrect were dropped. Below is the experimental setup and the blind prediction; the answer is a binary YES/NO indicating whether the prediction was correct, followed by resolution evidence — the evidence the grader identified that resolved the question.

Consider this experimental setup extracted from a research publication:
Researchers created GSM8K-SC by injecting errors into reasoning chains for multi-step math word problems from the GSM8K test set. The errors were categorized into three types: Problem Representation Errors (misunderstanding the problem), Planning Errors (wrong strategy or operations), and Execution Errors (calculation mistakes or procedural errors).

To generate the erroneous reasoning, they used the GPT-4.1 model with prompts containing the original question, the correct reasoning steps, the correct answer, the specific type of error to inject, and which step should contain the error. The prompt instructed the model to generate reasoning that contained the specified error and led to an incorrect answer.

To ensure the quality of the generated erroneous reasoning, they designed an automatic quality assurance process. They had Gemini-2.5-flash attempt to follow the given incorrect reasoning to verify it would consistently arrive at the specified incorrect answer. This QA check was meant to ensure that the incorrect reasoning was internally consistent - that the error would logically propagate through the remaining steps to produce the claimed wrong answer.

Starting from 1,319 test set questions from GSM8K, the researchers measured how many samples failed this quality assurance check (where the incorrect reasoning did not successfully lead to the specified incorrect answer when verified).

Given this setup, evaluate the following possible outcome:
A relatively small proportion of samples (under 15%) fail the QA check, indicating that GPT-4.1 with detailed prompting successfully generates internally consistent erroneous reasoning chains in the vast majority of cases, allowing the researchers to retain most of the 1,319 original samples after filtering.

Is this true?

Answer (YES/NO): YES